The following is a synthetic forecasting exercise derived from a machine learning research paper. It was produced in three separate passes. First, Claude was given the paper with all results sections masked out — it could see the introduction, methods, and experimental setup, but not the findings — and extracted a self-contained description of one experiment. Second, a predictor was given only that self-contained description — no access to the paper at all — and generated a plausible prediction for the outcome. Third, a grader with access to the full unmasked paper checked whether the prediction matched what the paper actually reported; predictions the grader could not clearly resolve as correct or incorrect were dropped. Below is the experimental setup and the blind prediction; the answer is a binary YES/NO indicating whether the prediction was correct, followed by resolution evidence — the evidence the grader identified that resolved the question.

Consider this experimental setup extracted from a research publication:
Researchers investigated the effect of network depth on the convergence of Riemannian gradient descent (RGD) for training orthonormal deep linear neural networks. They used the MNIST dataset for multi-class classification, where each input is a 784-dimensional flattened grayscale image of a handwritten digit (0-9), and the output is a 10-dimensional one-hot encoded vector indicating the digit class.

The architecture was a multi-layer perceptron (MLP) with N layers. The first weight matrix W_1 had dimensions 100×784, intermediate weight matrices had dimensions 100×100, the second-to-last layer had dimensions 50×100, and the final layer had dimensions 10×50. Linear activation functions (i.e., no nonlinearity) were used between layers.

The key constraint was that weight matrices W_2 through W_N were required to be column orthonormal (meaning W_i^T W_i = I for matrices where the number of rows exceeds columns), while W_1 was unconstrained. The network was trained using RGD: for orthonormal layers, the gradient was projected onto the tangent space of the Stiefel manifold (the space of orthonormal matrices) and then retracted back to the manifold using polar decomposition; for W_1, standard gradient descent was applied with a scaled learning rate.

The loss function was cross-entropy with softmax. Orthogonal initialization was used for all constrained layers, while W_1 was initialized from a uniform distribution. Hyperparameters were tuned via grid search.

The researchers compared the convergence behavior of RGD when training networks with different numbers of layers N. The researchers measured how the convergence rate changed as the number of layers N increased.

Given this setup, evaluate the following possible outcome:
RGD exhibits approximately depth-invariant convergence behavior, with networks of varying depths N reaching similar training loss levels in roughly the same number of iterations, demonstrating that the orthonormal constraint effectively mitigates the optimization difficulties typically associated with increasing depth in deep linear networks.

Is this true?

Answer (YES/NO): NO